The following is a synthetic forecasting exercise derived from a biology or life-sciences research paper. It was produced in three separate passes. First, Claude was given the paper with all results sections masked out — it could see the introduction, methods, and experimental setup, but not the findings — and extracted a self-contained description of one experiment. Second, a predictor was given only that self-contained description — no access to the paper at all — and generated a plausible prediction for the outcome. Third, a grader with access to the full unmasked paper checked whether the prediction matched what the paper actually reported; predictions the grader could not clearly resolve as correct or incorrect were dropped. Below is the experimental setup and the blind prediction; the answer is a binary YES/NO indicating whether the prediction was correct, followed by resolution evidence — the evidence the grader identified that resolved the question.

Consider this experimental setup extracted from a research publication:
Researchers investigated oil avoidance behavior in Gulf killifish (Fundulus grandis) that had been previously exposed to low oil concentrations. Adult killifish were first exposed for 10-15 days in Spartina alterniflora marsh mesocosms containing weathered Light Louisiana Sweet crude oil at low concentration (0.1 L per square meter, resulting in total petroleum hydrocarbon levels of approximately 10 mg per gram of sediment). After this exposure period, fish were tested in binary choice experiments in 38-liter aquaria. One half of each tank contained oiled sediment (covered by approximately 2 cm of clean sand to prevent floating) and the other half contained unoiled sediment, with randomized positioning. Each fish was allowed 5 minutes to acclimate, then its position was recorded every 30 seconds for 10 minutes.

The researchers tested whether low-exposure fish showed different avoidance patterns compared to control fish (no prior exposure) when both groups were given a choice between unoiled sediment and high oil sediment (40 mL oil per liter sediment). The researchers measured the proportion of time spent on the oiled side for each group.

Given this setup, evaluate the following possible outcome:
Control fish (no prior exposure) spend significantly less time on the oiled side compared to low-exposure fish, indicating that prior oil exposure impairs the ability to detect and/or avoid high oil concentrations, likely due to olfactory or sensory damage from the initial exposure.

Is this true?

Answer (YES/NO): YES